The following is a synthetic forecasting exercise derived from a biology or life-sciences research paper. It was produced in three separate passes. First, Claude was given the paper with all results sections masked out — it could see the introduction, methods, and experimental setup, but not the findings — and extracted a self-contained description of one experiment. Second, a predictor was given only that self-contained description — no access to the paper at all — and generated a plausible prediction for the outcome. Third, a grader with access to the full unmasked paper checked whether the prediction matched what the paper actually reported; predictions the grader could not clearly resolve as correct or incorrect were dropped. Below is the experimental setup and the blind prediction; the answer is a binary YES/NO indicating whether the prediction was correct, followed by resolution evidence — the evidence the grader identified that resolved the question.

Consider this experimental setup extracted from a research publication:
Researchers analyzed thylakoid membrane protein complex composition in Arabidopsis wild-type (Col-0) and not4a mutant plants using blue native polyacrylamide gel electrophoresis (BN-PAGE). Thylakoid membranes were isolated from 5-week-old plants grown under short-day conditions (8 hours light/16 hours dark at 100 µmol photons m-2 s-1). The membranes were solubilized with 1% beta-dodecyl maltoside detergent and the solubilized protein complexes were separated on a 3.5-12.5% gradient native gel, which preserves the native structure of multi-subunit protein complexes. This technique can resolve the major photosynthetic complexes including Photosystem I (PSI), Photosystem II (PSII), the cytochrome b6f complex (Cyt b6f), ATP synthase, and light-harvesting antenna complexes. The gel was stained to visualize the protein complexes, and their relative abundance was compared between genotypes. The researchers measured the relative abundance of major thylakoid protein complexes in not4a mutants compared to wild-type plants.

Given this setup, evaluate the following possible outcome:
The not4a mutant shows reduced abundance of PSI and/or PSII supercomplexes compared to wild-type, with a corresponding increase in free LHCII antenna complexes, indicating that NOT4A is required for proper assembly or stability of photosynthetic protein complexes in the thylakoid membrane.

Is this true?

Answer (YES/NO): NO